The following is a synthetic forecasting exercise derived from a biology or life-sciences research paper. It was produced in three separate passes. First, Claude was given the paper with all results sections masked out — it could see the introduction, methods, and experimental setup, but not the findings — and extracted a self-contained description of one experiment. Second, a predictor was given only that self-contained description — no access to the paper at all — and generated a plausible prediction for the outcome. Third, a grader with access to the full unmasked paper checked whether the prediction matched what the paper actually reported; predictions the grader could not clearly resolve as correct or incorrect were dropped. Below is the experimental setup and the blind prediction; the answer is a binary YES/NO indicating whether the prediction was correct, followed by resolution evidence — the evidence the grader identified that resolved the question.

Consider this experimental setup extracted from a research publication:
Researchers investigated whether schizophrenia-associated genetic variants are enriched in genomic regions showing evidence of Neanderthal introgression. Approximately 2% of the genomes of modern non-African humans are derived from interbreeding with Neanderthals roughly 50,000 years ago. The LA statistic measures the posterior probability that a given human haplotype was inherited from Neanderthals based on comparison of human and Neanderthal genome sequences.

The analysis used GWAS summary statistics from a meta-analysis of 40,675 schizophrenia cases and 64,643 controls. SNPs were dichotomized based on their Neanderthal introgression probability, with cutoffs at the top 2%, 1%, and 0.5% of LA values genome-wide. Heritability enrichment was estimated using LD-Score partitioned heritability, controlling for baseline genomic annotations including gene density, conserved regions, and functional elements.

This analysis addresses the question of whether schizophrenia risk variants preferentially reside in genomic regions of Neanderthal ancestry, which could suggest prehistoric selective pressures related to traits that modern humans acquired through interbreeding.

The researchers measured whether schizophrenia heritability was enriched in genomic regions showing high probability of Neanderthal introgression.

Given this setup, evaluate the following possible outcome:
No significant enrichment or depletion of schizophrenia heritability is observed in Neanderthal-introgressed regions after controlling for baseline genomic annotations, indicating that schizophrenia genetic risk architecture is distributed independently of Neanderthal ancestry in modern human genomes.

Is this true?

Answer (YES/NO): YES